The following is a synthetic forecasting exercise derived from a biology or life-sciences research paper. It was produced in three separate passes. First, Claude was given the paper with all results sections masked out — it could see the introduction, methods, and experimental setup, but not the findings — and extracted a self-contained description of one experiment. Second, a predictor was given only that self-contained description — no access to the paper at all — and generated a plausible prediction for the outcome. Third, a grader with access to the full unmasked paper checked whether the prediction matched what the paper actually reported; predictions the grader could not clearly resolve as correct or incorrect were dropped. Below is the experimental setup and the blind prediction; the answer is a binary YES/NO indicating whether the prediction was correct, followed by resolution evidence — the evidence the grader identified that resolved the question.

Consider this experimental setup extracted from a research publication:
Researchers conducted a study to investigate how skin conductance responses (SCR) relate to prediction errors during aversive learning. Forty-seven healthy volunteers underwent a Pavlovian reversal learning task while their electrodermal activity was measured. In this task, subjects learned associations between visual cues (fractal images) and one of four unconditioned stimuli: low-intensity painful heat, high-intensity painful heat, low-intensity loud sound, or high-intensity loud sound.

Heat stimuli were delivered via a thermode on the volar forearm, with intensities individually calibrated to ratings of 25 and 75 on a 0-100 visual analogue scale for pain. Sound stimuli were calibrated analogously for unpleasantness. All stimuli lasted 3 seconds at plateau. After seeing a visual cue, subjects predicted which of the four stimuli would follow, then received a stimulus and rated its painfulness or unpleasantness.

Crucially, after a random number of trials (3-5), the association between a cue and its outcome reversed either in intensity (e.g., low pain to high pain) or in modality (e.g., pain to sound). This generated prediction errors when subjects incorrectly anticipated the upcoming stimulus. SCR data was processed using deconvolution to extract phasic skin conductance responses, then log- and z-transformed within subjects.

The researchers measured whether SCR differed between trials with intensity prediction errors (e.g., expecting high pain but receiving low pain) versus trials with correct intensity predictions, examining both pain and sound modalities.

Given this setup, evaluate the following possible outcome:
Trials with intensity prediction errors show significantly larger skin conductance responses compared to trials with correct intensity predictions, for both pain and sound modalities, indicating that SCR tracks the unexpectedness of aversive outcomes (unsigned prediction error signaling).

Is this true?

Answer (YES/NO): NO